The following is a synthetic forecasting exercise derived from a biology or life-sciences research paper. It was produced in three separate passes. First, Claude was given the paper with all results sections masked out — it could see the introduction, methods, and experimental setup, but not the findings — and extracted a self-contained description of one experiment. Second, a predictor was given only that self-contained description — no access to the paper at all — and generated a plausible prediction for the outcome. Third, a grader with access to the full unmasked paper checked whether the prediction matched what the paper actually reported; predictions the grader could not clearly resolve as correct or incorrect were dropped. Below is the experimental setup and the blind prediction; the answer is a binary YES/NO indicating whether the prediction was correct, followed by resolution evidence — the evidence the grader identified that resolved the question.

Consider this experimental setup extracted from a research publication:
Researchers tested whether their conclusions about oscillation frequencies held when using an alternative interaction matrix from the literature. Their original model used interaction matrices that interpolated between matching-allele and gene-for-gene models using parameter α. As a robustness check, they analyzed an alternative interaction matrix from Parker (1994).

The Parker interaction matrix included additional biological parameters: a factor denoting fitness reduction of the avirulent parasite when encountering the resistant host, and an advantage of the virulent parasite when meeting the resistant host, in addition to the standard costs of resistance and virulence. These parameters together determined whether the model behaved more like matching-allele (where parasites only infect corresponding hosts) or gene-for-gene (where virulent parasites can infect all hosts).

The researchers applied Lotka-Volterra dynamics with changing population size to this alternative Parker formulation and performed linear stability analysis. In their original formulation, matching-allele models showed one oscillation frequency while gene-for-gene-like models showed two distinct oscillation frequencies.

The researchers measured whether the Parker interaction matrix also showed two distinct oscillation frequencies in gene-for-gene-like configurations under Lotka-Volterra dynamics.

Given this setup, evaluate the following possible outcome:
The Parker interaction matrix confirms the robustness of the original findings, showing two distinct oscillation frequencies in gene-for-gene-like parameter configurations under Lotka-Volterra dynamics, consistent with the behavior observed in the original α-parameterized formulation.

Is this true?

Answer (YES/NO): YES